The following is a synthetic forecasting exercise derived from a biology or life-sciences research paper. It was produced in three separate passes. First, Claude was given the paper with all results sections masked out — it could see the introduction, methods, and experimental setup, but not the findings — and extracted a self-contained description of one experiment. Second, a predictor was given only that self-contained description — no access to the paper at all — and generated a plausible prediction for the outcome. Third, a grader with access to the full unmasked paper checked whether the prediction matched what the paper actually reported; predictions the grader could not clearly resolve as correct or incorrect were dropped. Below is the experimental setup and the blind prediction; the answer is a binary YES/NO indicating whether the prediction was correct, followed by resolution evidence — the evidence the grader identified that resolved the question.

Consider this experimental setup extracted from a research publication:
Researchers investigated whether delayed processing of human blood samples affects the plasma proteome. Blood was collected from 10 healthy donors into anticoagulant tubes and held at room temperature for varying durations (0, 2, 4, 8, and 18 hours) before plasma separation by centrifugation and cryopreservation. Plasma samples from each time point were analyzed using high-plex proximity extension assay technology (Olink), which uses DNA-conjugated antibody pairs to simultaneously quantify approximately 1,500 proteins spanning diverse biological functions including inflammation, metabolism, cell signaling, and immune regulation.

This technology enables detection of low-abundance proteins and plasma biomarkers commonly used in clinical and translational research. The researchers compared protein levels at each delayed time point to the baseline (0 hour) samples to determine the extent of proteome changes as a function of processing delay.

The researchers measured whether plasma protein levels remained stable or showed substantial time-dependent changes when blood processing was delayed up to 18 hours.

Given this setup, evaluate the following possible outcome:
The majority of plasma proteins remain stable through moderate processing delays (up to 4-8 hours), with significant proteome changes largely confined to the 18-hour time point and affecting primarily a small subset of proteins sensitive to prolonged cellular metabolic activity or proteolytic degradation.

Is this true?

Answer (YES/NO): NO